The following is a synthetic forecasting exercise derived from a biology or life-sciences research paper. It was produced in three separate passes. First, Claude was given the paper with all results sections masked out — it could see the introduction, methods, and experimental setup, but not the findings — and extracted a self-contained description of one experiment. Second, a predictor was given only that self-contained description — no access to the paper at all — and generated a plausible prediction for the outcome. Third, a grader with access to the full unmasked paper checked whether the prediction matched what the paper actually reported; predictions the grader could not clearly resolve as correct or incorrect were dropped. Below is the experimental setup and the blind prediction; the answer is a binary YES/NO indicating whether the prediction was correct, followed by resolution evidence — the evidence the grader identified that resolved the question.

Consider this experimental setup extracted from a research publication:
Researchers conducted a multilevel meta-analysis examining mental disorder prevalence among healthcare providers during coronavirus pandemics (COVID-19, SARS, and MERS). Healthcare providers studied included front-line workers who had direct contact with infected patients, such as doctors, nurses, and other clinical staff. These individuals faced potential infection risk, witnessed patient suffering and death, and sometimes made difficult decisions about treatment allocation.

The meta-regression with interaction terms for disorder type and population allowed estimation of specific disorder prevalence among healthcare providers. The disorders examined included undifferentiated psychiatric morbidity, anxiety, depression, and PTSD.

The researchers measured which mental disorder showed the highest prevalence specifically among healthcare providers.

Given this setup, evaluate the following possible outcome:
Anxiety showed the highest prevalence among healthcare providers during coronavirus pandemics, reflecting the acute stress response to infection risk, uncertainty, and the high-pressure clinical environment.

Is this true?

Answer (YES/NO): NO